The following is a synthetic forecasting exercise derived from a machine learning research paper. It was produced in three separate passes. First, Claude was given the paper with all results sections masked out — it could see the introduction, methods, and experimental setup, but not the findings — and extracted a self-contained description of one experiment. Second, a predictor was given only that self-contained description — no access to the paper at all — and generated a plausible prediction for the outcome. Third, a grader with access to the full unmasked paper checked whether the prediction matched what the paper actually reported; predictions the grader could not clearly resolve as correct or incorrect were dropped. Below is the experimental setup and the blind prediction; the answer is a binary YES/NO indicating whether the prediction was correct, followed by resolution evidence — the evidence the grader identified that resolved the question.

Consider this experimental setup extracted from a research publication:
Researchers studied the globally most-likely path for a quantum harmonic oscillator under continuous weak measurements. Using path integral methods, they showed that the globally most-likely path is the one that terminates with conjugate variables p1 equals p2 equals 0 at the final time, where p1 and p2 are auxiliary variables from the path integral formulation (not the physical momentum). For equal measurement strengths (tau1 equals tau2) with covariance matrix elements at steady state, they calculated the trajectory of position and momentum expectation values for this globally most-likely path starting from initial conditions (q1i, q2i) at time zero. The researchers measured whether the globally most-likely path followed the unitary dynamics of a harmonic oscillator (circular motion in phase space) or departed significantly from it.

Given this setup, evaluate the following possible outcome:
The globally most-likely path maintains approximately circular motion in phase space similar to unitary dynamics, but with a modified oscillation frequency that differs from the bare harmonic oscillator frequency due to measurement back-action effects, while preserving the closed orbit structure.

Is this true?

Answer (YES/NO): NO